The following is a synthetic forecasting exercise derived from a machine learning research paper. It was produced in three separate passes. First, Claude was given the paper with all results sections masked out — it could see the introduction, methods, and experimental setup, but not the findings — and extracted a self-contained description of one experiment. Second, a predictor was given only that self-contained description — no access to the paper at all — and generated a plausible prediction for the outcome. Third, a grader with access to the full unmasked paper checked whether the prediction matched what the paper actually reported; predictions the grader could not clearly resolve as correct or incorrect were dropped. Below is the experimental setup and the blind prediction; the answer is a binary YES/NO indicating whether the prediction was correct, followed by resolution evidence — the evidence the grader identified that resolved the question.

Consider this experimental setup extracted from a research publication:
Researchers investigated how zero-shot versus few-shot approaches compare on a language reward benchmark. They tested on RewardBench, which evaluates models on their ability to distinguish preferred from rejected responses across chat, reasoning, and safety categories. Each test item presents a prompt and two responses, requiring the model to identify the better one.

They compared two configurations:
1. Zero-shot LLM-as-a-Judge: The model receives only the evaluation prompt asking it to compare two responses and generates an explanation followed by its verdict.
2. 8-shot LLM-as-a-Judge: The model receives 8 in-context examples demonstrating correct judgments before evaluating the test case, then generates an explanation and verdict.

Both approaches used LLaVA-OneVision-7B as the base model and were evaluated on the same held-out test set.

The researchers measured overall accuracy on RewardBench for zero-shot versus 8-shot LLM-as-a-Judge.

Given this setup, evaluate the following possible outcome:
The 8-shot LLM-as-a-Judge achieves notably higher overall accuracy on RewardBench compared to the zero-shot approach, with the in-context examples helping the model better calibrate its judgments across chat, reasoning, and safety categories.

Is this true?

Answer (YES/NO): NO